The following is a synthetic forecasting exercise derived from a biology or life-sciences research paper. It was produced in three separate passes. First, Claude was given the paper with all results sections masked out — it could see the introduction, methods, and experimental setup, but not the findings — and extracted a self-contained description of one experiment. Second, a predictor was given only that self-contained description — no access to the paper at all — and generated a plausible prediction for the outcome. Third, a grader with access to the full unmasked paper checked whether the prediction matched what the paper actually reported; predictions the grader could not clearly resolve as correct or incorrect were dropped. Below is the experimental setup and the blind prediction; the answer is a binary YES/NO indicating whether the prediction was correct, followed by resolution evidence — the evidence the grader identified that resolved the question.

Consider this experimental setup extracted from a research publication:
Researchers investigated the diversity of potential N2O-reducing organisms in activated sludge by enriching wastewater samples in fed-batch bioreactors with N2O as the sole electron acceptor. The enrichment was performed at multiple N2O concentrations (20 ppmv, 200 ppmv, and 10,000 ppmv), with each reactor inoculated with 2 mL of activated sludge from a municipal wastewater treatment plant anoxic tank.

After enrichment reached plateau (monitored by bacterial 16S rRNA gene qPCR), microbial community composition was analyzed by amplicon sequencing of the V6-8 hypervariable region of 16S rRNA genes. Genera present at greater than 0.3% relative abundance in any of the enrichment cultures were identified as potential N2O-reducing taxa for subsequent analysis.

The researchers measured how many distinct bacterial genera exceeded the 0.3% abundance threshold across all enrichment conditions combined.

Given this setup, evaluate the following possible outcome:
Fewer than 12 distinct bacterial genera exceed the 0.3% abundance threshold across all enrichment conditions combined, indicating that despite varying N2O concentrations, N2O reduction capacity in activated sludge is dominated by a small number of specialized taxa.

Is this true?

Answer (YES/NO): NO